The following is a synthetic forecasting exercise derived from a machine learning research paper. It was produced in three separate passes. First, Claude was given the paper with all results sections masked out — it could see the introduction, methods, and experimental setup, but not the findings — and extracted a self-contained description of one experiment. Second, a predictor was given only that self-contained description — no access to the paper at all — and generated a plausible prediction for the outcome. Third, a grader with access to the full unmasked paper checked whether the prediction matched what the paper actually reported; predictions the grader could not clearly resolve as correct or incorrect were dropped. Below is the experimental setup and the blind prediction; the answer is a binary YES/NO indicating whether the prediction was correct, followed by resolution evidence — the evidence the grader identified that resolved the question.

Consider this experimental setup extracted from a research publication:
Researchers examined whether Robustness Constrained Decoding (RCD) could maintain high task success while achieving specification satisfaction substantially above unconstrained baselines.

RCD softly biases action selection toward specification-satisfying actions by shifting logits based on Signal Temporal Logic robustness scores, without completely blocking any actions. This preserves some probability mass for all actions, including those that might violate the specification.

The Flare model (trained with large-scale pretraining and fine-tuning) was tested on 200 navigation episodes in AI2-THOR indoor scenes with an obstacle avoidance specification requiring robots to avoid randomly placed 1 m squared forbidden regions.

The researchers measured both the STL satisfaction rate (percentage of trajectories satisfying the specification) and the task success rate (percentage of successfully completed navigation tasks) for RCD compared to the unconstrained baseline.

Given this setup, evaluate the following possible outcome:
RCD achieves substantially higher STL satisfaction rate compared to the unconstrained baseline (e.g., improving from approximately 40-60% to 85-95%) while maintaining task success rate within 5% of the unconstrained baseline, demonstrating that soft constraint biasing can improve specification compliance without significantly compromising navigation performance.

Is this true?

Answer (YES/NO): NO